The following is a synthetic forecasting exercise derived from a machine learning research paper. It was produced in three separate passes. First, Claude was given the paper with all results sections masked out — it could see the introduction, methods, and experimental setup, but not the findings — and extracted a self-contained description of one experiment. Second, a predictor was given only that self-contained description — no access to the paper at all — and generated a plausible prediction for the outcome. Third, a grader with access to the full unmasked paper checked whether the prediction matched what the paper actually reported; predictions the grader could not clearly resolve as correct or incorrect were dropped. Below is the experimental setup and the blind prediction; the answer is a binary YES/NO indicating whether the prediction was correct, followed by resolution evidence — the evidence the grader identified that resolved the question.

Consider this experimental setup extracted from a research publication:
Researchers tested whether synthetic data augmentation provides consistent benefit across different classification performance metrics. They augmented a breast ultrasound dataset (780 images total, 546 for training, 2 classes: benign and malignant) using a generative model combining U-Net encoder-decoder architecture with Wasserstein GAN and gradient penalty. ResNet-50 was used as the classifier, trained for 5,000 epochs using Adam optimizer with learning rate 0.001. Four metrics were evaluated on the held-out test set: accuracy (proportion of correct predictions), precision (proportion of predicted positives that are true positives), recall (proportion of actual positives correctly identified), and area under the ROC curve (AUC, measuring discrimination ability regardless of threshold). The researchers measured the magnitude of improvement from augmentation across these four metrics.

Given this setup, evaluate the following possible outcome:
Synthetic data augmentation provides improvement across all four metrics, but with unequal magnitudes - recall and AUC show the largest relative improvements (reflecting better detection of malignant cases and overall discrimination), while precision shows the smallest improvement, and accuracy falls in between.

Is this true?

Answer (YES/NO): NO